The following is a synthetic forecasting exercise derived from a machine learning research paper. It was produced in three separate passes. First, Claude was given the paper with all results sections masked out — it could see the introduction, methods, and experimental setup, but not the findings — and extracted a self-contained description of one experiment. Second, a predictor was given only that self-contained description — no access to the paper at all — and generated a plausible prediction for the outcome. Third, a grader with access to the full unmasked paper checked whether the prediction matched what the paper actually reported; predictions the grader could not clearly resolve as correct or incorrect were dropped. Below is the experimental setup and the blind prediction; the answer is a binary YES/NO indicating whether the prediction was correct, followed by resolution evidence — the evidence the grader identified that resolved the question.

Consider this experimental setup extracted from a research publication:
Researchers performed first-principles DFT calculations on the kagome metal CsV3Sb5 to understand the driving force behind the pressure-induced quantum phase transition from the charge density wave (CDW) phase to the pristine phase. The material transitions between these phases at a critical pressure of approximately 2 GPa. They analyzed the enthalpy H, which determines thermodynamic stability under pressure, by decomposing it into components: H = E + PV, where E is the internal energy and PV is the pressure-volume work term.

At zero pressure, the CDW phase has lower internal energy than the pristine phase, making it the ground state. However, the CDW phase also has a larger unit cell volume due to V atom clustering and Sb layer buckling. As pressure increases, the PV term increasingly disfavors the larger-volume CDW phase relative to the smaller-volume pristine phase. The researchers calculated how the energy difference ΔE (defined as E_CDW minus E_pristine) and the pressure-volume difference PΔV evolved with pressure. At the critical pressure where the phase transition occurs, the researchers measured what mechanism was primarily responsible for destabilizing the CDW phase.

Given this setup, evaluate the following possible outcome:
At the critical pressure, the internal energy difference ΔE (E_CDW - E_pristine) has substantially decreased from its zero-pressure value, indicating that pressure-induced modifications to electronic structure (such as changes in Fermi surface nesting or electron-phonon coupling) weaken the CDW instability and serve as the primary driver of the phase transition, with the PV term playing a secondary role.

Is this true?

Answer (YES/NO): NO